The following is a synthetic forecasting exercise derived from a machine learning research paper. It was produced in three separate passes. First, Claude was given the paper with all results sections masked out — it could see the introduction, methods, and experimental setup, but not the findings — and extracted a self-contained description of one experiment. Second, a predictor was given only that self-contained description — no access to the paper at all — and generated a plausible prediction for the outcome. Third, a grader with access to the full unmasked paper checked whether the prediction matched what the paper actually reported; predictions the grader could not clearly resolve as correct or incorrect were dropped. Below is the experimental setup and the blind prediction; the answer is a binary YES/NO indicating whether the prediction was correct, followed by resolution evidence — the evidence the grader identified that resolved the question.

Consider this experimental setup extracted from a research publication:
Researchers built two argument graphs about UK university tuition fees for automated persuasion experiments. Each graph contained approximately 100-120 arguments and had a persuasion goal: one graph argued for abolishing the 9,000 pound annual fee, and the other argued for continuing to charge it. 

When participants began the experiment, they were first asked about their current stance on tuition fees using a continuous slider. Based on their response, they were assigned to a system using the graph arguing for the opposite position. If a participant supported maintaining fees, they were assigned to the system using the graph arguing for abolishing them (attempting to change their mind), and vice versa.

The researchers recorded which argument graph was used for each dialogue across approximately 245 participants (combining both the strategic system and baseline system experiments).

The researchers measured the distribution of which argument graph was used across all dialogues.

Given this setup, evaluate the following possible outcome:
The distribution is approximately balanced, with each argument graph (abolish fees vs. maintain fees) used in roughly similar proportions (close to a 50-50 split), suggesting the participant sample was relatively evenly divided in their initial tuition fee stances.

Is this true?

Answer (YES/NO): NO